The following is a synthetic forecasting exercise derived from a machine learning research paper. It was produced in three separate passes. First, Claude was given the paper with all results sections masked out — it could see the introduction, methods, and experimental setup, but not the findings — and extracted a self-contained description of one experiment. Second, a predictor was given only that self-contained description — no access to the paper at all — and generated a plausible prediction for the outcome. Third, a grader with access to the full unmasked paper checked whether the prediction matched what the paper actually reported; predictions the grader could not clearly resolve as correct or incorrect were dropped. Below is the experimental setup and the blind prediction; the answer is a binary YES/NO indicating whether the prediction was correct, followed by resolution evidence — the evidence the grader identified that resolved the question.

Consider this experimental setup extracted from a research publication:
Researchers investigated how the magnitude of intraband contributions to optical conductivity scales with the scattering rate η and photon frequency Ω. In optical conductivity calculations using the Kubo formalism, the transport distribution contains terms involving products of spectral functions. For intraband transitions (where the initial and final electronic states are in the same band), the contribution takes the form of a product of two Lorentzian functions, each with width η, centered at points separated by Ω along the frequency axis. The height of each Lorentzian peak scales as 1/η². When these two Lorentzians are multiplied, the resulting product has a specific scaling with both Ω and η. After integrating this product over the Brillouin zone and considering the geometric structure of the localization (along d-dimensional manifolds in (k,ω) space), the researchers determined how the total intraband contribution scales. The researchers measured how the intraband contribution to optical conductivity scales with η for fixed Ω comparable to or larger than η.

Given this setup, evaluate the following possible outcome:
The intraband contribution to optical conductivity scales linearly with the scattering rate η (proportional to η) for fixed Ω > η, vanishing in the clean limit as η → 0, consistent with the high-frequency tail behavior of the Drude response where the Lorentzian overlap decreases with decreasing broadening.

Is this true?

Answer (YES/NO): YES